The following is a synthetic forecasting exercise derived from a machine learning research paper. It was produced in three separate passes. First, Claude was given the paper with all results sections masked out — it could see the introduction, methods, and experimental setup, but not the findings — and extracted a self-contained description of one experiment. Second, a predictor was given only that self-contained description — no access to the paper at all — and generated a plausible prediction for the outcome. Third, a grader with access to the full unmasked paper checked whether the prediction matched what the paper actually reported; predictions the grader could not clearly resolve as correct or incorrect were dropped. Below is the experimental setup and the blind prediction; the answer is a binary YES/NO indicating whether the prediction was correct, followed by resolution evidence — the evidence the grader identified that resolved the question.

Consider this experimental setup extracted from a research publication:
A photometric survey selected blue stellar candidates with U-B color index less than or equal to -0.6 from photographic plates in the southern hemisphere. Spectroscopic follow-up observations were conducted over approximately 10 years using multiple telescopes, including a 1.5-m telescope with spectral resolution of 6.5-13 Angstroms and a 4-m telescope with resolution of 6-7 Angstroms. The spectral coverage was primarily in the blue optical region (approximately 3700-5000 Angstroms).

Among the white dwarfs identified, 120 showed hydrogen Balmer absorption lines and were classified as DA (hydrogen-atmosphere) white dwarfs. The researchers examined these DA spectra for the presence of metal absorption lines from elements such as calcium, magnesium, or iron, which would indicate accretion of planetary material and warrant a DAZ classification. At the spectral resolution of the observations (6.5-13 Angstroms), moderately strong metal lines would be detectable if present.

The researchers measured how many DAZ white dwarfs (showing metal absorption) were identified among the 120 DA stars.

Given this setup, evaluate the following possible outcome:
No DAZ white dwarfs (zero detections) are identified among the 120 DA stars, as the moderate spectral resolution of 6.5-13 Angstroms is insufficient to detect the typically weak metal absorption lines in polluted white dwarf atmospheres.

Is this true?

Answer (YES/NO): YES